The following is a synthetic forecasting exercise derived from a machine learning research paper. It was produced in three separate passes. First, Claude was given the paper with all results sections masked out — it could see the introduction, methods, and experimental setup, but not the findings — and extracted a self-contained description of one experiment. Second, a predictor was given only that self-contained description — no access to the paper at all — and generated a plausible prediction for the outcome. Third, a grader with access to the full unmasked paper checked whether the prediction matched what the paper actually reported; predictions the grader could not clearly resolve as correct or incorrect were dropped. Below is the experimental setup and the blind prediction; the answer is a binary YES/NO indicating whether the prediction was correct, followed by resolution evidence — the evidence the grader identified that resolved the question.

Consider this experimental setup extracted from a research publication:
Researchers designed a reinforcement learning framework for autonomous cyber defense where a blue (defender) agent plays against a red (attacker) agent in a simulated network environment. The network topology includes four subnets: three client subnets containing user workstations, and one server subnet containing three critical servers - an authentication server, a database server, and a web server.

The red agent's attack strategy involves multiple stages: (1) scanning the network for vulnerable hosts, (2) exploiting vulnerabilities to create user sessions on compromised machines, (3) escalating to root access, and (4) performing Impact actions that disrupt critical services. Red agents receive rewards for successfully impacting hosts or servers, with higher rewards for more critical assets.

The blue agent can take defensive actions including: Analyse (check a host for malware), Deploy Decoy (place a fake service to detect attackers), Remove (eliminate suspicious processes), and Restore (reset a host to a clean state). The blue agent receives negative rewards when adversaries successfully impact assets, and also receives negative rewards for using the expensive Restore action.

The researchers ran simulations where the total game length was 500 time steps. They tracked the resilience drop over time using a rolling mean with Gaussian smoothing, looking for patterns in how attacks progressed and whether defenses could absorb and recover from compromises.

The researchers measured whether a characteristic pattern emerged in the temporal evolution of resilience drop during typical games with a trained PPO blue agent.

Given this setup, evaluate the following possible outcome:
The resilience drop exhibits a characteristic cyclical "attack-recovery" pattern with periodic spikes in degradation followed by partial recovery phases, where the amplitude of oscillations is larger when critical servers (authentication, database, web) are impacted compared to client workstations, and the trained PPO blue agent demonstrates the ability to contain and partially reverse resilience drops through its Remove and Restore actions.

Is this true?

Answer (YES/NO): NO